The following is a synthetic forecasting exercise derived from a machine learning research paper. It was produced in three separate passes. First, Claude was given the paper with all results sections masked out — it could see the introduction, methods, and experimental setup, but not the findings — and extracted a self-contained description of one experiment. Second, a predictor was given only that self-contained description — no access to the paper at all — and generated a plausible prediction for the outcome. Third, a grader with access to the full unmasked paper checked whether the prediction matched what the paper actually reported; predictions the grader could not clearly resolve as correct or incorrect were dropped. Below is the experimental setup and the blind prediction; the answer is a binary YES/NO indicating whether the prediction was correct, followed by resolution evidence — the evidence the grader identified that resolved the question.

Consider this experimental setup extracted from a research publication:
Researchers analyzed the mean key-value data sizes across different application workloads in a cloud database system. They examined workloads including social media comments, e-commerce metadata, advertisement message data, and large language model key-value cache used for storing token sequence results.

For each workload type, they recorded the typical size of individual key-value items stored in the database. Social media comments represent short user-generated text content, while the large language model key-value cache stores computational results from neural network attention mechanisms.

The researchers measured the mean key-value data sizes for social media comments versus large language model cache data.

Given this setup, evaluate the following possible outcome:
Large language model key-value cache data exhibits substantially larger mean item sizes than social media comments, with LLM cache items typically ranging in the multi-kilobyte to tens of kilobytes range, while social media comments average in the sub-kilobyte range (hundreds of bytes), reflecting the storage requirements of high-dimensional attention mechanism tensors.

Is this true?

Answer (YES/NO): NO